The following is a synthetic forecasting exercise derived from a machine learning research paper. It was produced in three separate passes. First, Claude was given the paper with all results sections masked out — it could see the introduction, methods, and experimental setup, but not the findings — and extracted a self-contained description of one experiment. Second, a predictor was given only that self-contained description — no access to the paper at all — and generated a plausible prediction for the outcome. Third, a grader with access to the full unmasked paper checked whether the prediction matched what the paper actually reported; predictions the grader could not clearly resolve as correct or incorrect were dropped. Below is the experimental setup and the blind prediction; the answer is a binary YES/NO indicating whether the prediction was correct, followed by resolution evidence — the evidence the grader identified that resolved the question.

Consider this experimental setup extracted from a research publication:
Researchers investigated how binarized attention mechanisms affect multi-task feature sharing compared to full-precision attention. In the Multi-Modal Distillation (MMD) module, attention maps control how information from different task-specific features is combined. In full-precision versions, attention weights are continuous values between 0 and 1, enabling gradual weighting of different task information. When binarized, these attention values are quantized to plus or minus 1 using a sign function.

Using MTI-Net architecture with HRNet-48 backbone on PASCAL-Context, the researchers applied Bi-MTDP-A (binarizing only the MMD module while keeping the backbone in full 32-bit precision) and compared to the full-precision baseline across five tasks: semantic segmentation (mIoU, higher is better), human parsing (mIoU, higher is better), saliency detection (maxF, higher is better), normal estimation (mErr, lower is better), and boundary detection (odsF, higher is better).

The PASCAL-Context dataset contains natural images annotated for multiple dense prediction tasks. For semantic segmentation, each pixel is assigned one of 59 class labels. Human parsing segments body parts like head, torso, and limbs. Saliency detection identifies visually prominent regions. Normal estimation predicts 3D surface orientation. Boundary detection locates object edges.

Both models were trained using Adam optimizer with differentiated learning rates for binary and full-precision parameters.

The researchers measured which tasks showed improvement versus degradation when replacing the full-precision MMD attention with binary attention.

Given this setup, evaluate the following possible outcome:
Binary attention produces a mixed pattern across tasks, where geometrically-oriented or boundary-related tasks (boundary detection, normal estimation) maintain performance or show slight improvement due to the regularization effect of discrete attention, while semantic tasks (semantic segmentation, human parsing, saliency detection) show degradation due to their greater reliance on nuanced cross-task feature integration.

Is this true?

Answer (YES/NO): NO